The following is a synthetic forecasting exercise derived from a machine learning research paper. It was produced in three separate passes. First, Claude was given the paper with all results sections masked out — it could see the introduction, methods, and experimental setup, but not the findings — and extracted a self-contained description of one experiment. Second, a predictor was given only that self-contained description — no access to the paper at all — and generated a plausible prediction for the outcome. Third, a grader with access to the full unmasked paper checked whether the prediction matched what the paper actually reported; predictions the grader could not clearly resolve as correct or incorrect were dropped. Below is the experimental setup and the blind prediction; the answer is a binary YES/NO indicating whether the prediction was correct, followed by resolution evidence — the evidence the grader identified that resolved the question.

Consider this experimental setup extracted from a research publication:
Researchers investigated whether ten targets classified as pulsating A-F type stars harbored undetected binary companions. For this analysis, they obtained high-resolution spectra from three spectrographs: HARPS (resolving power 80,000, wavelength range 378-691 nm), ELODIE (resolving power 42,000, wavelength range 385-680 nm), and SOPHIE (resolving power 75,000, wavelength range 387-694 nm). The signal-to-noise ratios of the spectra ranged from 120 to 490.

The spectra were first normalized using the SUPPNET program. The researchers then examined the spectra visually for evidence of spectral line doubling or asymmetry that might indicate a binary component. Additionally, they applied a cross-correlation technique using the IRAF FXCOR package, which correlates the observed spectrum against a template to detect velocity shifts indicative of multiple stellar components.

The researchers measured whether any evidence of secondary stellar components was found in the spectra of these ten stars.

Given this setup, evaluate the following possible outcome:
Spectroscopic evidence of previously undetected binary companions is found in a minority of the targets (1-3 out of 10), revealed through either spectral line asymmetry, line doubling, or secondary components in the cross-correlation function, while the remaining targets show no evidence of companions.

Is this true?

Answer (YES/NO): NO